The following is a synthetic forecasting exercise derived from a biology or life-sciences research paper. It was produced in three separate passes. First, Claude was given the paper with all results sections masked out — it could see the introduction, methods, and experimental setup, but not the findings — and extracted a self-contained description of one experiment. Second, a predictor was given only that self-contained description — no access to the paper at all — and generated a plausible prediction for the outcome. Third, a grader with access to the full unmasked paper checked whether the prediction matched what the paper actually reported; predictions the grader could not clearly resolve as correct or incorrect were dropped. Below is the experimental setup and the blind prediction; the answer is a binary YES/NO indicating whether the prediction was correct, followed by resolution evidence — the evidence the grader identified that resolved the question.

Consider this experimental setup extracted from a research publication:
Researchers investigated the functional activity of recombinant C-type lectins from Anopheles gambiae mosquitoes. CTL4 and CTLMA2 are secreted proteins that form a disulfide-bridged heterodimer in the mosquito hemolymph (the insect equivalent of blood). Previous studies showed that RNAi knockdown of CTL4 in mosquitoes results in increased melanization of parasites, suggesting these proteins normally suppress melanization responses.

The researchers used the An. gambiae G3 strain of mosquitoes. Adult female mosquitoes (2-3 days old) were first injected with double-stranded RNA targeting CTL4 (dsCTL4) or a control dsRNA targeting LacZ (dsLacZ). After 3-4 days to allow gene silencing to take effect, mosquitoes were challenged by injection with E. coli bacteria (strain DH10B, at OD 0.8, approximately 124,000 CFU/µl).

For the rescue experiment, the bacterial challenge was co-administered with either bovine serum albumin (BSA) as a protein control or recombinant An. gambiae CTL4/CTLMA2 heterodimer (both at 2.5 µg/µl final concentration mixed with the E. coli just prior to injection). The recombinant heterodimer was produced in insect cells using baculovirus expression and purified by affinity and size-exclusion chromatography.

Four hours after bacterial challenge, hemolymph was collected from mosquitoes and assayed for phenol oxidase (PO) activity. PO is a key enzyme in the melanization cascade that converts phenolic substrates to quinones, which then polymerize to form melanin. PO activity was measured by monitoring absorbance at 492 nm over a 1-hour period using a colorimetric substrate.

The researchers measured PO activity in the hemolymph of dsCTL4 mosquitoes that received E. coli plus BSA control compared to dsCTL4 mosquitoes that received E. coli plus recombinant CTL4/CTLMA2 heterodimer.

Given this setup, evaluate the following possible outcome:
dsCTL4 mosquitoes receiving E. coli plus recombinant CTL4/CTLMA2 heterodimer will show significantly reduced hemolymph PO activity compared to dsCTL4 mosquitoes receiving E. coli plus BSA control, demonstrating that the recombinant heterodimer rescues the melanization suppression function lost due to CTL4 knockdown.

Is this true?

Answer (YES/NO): YES